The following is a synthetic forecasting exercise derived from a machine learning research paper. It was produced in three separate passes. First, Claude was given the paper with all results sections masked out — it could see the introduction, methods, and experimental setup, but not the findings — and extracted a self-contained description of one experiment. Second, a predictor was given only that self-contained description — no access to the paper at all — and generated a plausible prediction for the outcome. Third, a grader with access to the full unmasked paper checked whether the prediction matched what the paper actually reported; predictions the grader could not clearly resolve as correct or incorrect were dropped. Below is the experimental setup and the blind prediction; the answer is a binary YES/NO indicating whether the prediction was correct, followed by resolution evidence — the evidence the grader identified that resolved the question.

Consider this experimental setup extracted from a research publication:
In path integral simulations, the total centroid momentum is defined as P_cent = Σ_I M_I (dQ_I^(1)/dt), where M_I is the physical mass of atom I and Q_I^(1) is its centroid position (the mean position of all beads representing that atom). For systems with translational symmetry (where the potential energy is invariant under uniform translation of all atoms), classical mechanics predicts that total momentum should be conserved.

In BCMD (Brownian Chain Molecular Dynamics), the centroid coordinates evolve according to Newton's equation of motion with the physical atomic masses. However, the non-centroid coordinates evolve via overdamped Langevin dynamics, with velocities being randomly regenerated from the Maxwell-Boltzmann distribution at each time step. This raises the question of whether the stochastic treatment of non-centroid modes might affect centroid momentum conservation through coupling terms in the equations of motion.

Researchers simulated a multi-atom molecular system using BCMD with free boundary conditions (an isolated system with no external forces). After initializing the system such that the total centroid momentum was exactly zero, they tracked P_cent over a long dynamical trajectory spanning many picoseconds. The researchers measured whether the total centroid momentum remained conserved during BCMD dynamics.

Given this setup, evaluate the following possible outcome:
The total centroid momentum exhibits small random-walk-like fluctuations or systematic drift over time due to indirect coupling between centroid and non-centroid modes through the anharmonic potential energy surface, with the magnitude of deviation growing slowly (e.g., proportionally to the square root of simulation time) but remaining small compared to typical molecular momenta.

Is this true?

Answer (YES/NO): NO